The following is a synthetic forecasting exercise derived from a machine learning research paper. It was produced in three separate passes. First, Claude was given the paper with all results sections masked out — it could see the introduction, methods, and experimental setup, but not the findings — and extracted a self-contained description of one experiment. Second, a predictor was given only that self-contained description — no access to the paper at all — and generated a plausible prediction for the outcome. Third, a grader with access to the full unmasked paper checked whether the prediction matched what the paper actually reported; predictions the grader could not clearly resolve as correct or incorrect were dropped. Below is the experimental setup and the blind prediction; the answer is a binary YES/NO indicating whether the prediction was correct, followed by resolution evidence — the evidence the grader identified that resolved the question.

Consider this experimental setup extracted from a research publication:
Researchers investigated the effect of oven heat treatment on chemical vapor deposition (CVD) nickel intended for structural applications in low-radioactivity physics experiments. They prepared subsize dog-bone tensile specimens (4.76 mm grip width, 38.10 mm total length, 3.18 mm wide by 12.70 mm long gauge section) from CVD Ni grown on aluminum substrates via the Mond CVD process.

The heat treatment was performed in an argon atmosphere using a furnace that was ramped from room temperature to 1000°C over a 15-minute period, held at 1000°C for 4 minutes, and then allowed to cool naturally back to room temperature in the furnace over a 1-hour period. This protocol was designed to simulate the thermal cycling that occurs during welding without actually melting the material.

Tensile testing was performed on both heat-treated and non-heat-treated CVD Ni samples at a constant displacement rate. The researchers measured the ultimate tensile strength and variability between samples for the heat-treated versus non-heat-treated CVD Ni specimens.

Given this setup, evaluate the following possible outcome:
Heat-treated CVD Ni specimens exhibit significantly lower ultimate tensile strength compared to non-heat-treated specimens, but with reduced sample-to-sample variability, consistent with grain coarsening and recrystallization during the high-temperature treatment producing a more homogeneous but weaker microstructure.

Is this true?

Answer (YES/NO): YES